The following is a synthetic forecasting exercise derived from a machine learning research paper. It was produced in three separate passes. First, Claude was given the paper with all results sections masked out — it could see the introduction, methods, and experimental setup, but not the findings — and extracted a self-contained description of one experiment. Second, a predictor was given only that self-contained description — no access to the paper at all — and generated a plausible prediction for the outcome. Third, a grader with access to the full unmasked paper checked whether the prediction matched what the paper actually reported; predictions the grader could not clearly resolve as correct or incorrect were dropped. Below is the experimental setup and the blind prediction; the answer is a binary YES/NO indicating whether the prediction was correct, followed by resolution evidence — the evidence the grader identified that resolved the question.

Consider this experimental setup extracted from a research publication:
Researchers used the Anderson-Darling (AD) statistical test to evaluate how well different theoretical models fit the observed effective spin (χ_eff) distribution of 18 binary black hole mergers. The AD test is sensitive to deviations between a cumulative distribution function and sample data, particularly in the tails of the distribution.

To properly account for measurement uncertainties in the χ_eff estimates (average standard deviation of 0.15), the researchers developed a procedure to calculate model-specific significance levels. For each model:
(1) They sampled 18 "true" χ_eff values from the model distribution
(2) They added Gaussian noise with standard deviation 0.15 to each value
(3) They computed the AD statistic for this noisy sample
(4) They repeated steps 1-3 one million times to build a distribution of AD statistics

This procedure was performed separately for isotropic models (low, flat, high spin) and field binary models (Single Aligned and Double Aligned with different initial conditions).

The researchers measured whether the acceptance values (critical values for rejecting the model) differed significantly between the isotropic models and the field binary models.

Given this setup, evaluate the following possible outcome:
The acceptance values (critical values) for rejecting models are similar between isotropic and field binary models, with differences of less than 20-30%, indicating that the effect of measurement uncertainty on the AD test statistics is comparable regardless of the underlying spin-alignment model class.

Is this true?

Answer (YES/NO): YES